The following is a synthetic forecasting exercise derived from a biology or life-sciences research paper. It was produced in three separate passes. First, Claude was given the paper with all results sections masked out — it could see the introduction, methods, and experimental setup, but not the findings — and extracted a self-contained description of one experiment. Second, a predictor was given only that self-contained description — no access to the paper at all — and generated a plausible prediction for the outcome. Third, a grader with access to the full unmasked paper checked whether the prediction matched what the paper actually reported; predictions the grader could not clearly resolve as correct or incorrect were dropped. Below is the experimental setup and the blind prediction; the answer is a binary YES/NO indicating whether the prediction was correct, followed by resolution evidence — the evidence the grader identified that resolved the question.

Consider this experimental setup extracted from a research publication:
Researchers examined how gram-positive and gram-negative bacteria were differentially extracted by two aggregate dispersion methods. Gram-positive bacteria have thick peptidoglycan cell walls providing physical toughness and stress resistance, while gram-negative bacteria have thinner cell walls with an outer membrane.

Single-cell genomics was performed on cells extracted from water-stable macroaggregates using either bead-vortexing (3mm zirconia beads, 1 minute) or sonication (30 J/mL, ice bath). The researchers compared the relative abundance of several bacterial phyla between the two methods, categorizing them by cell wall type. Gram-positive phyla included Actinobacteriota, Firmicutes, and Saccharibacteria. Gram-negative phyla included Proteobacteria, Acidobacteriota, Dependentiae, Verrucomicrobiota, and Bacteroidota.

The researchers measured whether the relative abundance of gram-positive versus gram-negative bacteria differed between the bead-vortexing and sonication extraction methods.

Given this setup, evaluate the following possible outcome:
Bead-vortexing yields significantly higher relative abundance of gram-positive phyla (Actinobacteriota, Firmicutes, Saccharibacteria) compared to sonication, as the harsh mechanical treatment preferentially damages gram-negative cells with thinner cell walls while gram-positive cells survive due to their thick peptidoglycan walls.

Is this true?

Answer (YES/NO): NO